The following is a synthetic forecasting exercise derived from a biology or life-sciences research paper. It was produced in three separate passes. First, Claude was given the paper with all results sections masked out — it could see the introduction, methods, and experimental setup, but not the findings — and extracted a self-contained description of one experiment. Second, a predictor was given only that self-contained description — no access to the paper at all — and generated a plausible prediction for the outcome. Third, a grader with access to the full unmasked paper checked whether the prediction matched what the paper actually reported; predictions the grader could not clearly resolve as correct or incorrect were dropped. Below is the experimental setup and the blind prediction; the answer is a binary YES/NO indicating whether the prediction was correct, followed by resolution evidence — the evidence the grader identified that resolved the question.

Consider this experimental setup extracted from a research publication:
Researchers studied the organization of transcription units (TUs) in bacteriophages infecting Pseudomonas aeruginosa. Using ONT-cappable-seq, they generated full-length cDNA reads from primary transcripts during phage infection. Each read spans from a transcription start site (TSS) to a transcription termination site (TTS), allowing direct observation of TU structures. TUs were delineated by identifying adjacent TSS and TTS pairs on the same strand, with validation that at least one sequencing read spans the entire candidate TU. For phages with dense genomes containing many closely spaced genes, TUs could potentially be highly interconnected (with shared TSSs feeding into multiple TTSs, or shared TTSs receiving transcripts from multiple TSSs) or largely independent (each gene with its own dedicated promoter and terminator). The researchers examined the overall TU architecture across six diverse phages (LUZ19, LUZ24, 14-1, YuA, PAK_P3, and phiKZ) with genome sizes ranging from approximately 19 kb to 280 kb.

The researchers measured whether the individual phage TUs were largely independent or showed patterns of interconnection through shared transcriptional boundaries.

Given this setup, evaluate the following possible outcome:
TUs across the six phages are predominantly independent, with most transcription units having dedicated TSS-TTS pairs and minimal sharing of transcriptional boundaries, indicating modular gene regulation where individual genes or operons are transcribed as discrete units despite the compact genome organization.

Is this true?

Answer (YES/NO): NO